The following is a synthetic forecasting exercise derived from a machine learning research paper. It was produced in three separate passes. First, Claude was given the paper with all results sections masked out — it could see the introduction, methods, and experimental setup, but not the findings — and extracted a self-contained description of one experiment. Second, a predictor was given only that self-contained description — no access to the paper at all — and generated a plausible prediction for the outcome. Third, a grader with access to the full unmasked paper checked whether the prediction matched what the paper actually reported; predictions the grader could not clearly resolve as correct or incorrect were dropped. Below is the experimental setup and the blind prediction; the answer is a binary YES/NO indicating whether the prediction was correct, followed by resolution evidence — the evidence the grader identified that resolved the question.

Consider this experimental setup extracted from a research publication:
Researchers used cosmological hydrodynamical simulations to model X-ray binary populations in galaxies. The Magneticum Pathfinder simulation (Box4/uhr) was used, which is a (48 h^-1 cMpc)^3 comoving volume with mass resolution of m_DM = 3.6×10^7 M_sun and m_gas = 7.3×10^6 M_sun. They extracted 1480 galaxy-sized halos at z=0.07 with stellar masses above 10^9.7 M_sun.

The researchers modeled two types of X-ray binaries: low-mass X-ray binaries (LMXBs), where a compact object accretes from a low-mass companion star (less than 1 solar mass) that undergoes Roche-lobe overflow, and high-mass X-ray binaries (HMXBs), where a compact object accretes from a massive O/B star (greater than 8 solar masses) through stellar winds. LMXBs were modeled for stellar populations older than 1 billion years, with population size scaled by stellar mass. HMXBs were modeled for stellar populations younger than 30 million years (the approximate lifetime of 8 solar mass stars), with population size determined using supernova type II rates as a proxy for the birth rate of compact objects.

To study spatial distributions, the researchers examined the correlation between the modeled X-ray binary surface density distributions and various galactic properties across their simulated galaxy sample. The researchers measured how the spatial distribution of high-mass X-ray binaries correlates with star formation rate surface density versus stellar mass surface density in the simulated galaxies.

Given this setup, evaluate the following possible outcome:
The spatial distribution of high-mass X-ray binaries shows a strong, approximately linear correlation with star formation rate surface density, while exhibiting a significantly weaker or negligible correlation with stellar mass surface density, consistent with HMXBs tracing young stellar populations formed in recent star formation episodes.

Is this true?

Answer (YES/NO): NO